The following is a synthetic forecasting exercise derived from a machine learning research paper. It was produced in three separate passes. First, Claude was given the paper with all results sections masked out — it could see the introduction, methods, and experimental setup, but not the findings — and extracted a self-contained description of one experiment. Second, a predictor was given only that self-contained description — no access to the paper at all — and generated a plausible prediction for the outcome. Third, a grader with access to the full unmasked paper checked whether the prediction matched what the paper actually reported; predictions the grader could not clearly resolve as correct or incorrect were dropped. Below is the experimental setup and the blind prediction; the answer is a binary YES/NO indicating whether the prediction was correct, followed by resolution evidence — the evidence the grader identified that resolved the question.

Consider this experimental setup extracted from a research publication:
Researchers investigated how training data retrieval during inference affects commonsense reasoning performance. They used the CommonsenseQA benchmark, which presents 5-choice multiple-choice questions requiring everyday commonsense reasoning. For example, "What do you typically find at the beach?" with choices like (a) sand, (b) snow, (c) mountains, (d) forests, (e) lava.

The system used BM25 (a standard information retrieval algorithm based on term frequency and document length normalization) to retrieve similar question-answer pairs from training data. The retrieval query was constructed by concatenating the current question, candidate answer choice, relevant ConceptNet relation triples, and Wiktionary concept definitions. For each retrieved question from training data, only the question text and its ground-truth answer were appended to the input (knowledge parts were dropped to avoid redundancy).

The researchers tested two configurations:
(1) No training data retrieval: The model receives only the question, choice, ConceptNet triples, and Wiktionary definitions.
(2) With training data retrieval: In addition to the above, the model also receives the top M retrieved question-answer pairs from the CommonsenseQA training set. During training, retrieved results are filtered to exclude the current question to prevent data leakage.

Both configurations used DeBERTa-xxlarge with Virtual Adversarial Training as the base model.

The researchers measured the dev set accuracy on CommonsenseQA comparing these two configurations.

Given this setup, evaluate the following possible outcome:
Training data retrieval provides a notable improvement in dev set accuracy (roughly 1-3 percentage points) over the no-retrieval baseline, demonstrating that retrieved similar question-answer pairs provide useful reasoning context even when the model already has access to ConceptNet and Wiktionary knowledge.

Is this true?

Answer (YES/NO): YES